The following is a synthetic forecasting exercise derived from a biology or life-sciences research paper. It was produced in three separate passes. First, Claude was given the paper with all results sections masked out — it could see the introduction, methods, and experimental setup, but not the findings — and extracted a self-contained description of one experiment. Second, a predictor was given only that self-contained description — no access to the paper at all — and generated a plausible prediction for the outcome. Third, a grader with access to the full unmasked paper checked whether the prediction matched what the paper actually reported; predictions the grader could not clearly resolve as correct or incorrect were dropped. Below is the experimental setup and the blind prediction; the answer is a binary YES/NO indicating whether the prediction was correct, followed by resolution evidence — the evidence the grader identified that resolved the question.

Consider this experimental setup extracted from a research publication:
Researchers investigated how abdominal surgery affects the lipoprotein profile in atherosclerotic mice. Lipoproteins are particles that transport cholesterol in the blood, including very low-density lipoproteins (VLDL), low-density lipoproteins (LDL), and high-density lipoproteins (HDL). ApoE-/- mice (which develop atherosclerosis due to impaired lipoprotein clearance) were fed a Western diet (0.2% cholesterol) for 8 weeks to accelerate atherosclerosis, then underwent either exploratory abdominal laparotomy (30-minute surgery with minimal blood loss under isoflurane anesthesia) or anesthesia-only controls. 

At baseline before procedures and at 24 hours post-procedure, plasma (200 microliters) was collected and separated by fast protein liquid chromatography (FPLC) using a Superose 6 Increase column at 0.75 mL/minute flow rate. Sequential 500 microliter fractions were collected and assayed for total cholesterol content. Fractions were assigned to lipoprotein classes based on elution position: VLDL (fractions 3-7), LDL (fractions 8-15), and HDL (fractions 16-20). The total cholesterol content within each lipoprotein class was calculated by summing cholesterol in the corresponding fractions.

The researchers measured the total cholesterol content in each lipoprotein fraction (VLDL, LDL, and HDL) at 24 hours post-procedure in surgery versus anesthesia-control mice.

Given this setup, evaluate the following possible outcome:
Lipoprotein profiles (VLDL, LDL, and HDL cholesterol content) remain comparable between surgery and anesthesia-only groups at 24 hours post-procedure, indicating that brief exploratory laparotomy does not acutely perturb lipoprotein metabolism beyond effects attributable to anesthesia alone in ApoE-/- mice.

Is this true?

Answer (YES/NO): NO